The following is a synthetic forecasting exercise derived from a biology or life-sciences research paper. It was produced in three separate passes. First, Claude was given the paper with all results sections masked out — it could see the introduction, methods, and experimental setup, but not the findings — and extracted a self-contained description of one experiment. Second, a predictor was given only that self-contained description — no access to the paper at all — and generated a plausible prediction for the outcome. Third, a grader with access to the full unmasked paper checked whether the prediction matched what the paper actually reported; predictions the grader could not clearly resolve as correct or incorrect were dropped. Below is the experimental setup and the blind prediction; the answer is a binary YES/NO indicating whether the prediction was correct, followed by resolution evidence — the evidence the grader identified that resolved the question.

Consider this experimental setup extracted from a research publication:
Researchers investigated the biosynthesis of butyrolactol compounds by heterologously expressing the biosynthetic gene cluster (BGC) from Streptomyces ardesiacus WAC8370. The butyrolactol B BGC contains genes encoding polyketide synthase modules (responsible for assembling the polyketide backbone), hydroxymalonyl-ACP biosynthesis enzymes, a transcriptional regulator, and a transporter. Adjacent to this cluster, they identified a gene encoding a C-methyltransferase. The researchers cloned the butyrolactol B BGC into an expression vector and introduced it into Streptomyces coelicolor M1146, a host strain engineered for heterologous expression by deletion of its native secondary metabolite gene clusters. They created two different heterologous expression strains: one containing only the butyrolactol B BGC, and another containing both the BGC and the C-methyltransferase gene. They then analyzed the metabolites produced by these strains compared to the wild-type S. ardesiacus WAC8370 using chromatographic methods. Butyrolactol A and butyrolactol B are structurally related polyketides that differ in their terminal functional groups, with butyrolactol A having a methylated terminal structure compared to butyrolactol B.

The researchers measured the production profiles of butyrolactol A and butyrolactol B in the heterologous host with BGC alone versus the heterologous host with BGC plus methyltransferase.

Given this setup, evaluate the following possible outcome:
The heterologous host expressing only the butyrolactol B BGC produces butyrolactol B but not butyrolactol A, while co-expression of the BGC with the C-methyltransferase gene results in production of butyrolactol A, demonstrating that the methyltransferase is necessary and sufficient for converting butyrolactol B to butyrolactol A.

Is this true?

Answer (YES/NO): NO